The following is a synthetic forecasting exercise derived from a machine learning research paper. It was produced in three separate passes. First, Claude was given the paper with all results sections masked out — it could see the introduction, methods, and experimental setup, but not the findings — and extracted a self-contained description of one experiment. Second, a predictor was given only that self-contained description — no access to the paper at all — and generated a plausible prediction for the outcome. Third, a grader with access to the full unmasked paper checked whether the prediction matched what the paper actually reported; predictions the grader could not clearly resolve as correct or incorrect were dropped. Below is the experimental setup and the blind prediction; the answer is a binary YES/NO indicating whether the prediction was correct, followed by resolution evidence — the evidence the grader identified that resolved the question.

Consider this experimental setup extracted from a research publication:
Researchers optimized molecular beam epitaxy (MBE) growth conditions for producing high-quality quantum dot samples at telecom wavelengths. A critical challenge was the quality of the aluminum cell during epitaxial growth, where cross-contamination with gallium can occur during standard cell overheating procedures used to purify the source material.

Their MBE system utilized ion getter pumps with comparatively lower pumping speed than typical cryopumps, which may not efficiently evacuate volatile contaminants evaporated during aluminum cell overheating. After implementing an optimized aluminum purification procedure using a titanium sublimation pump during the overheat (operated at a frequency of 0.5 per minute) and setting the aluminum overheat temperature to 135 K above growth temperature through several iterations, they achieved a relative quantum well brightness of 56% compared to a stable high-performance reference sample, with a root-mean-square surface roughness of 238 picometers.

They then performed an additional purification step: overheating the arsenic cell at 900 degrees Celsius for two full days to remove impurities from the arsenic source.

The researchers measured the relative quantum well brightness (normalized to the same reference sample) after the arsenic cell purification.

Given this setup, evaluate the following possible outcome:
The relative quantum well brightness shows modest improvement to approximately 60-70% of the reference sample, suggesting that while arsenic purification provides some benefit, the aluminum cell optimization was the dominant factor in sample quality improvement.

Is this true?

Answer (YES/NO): NO